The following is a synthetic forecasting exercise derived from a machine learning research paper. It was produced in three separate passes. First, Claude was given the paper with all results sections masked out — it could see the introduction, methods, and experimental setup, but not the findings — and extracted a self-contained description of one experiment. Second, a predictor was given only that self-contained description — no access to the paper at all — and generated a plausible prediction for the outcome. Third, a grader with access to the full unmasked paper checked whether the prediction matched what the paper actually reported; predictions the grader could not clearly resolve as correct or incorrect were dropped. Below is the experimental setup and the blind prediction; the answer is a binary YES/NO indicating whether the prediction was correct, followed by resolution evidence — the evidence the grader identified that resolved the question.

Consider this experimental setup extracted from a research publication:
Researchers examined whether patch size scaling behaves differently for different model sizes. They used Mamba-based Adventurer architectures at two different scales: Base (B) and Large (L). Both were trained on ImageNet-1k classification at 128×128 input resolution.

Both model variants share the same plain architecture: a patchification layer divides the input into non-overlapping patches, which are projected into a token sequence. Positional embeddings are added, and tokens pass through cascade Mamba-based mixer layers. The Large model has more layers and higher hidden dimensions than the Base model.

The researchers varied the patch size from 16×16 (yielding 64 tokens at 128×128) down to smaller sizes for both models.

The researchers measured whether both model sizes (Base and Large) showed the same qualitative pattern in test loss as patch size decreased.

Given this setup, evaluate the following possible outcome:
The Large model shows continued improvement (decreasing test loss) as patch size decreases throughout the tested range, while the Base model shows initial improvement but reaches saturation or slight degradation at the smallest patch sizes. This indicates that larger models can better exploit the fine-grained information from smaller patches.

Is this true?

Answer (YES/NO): NO